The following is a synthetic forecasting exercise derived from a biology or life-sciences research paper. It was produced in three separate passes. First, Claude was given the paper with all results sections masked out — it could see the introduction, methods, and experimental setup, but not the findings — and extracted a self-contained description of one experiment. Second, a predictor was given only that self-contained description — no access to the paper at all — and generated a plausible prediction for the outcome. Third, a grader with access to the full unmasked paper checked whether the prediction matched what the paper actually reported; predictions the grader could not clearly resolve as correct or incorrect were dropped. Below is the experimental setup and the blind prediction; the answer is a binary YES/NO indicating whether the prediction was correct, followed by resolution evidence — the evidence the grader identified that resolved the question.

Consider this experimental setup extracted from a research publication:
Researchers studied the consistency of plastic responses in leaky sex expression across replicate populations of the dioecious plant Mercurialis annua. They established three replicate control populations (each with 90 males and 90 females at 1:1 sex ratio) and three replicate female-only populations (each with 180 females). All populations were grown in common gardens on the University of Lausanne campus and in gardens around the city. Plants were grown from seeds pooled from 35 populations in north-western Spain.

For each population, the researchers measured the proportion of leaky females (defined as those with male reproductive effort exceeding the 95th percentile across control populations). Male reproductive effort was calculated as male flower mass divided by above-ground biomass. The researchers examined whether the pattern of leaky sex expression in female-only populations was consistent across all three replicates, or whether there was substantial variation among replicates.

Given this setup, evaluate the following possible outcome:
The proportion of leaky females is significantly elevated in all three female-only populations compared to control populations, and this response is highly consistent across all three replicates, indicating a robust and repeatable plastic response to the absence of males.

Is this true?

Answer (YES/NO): NO